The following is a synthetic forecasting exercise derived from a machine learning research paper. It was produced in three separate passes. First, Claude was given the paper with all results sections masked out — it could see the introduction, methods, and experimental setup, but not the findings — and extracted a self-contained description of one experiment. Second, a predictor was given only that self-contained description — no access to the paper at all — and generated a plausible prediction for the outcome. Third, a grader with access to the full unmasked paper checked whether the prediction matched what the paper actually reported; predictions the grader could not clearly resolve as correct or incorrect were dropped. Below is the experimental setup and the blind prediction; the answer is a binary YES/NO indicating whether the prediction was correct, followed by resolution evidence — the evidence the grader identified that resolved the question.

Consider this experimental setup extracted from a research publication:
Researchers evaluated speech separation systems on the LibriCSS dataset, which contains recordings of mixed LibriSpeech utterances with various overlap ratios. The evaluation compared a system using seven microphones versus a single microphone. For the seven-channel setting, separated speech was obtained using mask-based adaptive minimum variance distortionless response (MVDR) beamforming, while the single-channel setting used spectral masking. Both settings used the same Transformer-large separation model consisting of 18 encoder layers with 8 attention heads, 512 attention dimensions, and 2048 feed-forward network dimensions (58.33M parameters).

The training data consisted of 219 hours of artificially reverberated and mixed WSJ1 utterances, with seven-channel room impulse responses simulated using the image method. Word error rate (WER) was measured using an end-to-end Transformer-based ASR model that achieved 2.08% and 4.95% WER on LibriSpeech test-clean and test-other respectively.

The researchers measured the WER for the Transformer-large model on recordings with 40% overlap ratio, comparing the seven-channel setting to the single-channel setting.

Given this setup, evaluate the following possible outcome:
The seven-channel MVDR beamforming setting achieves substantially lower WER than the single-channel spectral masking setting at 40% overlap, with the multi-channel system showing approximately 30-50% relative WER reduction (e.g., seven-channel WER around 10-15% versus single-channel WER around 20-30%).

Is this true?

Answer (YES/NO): NO